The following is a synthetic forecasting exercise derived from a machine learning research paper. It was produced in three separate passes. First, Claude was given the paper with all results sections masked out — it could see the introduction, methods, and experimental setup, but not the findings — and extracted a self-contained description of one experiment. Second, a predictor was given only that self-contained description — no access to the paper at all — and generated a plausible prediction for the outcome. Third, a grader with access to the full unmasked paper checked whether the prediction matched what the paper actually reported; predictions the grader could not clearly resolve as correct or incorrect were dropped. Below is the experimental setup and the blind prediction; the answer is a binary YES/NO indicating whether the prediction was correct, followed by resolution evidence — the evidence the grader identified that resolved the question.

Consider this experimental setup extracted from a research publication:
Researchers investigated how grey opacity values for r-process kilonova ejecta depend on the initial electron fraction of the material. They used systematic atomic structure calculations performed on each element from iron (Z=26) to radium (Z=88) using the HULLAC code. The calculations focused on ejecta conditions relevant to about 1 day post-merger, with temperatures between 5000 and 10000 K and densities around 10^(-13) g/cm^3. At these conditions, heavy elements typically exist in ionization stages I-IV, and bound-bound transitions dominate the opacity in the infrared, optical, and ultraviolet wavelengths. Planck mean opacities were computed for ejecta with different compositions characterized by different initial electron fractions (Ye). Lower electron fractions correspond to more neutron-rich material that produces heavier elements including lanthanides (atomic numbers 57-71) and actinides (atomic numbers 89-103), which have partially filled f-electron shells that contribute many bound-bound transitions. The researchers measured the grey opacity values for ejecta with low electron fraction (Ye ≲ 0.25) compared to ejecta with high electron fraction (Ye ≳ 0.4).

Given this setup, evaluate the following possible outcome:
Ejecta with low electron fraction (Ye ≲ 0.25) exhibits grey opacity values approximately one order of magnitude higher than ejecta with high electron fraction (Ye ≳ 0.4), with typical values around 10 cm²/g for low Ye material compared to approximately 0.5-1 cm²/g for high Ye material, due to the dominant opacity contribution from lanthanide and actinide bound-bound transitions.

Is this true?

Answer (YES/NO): NO